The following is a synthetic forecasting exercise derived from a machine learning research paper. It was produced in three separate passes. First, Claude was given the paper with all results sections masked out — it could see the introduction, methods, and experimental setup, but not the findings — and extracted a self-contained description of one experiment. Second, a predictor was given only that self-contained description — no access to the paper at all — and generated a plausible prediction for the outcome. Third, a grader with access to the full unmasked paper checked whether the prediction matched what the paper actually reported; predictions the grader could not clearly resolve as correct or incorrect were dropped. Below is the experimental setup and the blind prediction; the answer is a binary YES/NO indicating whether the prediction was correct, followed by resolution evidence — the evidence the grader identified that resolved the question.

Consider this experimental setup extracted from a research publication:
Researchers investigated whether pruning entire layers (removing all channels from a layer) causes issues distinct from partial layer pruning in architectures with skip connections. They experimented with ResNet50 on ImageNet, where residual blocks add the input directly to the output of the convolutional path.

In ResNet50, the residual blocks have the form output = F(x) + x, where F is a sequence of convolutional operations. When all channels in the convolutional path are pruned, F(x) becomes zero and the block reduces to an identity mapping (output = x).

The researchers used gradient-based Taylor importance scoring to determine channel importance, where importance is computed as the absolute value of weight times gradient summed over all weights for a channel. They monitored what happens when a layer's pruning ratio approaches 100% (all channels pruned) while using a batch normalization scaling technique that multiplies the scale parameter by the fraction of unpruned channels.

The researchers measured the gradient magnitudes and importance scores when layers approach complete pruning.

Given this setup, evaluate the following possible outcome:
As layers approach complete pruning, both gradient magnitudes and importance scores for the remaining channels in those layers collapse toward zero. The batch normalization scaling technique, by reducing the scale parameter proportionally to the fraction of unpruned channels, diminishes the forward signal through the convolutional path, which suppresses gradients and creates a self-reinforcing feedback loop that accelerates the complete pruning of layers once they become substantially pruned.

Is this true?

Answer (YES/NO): NO